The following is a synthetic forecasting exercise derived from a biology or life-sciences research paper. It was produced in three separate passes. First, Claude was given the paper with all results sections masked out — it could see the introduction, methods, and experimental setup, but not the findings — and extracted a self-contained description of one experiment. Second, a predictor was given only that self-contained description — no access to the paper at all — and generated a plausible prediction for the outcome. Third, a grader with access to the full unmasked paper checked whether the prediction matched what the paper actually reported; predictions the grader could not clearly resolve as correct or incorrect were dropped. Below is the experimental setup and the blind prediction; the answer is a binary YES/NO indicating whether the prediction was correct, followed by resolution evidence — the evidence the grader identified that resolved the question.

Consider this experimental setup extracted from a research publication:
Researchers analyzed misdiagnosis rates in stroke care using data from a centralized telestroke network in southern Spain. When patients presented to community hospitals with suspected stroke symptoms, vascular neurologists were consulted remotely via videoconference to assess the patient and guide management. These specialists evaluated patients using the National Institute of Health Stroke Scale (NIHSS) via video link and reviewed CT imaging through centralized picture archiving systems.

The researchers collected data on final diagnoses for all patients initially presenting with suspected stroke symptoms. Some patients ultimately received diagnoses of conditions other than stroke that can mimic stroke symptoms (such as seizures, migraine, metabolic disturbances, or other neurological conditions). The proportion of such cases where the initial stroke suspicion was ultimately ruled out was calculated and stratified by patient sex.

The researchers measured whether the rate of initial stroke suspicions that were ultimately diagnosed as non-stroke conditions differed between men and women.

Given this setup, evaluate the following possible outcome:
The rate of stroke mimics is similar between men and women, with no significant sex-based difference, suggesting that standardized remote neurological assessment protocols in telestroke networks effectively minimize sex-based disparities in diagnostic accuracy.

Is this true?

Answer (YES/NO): NO